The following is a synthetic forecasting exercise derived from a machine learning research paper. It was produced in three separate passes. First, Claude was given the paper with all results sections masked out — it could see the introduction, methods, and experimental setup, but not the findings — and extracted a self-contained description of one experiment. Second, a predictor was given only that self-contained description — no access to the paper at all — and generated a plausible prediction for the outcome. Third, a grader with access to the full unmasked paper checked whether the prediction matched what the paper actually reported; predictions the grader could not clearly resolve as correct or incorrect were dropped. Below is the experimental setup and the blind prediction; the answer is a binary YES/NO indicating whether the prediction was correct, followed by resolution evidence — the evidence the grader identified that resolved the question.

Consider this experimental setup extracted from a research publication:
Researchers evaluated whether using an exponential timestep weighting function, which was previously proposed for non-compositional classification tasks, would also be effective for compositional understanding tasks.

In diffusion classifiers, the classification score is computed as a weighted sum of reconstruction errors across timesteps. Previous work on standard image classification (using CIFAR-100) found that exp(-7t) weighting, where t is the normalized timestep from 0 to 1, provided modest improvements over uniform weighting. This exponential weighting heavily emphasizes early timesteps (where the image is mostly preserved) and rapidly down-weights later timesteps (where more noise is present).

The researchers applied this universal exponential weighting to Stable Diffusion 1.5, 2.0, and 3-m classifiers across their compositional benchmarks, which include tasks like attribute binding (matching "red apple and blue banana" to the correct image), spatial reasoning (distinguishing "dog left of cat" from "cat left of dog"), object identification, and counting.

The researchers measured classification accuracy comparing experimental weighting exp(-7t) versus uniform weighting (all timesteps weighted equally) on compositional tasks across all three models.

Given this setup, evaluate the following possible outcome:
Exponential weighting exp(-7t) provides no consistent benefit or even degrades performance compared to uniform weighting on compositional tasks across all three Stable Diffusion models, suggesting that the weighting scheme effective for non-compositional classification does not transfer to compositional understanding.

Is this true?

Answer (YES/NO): YES